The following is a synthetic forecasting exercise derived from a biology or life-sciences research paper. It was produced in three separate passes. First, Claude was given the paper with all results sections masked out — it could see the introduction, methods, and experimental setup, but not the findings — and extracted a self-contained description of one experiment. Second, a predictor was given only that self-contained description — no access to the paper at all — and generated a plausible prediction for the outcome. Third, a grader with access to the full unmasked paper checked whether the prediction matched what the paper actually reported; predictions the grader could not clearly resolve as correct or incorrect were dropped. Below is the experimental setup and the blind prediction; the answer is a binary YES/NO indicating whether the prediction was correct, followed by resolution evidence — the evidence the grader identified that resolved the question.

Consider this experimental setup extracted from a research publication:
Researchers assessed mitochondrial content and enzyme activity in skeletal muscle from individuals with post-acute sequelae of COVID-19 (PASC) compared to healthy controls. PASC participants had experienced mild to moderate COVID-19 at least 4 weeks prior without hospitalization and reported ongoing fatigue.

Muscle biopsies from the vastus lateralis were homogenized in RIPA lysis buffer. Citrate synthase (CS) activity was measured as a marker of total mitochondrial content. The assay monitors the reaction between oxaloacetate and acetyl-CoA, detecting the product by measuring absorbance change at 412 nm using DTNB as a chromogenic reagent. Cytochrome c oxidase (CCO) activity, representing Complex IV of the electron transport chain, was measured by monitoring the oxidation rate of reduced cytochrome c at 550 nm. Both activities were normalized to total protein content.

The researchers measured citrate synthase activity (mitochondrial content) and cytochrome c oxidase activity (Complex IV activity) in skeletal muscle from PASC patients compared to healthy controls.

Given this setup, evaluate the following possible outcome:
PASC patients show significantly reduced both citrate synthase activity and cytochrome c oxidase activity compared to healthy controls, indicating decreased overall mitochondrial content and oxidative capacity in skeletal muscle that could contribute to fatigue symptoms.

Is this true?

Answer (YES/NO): NO